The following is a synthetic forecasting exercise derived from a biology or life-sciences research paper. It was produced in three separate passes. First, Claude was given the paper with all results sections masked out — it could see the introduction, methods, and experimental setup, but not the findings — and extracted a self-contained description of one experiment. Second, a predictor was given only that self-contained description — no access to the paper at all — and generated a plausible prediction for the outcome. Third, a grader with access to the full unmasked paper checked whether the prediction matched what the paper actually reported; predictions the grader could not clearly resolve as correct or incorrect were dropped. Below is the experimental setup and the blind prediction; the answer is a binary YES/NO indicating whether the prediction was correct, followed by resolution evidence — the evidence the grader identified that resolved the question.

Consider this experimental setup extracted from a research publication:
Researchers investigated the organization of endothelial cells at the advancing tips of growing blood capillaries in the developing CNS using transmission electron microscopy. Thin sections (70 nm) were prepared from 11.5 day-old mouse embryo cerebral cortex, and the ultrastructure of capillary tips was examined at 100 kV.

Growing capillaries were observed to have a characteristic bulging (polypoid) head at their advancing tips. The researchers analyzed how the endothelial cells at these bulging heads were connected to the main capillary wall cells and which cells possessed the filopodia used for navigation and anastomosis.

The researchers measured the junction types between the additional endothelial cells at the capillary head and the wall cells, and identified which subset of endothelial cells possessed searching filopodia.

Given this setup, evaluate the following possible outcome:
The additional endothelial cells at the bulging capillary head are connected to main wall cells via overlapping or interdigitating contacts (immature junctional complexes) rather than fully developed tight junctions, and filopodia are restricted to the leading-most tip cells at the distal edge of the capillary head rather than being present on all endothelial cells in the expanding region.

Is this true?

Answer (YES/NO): NO